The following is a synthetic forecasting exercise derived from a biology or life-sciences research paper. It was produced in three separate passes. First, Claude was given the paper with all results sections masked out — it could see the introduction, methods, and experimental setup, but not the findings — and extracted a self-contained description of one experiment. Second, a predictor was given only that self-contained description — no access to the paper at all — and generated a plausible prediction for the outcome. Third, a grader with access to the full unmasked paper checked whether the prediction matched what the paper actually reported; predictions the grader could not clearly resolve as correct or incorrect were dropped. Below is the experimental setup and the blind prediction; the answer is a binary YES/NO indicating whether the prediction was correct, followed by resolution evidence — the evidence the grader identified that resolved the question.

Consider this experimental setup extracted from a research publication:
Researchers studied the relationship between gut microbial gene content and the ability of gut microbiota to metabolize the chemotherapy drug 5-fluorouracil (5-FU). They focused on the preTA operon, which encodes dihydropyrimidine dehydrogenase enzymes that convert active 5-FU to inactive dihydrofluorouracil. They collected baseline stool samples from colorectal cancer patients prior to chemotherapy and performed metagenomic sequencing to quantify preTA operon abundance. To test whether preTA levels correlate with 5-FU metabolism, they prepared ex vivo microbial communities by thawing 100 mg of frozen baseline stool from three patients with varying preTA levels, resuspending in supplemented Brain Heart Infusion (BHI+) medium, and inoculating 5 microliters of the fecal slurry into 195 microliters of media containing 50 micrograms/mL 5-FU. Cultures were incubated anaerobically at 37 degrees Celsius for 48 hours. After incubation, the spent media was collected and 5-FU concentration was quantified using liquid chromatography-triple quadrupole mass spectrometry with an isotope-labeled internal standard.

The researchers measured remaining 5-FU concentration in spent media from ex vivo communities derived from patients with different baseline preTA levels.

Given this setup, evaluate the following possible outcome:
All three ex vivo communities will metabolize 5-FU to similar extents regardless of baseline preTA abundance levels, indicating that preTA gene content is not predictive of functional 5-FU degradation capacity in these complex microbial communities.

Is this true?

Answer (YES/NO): NO